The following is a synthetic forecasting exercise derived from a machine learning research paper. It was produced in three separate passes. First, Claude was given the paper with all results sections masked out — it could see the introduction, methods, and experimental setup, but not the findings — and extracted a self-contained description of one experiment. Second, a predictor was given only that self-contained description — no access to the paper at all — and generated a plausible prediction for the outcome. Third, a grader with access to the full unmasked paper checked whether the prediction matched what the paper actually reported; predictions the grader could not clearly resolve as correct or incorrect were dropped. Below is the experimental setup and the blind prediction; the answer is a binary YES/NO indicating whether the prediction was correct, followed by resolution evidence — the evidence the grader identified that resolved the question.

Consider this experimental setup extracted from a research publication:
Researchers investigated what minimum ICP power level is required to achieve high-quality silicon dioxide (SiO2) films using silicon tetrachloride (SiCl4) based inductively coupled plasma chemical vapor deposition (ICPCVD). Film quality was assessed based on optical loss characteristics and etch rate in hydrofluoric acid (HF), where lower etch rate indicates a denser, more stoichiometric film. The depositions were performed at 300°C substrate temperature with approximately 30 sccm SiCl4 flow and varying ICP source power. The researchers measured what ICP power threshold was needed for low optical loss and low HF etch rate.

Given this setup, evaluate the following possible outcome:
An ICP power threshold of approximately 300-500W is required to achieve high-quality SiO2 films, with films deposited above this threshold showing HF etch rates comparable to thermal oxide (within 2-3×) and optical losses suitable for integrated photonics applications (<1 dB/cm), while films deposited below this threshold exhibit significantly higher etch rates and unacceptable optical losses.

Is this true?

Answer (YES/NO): NO